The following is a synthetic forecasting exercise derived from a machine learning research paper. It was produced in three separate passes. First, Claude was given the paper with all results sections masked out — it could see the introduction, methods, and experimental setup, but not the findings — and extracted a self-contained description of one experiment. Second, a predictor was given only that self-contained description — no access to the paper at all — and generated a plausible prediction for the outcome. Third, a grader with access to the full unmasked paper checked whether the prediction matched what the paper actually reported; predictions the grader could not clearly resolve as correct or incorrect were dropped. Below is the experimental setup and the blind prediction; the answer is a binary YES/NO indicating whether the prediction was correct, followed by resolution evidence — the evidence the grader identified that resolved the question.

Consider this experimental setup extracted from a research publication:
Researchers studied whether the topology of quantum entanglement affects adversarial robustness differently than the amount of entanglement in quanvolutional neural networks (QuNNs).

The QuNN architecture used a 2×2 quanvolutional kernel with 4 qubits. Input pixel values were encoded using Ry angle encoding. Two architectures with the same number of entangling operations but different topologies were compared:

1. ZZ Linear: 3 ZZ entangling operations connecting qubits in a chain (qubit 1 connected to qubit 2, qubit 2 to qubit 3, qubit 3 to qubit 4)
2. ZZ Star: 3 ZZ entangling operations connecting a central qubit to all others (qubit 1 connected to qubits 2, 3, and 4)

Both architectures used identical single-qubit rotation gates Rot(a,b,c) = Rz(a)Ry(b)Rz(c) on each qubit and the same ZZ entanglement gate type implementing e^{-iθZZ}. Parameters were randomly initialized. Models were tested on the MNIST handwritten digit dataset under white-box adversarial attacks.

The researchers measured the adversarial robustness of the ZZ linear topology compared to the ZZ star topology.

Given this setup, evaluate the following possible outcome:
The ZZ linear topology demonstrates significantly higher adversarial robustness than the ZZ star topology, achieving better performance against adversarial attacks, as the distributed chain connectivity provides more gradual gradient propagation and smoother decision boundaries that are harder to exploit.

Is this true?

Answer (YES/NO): NO